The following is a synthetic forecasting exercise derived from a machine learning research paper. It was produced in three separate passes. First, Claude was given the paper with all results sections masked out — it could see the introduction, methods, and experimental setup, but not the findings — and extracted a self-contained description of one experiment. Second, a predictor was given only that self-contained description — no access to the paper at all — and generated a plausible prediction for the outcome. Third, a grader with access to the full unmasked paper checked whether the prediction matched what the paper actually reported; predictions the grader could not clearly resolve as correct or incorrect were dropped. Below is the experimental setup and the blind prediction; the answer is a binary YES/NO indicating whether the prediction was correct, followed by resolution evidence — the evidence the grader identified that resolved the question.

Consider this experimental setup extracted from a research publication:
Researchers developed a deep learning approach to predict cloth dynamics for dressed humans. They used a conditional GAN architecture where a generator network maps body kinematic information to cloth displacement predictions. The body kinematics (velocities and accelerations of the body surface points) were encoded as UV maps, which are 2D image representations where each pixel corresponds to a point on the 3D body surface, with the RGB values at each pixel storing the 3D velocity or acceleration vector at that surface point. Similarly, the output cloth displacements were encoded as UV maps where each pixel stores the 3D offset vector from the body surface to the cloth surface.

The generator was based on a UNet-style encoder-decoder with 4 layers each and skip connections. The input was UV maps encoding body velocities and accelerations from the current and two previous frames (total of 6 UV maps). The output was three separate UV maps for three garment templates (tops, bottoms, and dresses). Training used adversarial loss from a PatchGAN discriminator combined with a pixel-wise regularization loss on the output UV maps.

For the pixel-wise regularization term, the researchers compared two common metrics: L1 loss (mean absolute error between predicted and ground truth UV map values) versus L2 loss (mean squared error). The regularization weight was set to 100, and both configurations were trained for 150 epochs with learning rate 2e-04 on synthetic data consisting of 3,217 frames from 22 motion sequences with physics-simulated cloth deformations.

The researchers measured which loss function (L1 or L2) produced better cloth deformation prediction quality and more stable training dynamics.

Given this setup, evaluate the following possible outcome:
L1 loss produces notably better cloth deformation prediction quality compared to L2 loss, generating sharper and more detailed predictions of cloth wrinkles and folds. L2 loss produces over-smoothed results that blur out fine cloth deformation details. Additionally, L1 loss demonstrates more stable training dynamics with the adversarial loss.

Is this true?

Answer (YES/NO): NO